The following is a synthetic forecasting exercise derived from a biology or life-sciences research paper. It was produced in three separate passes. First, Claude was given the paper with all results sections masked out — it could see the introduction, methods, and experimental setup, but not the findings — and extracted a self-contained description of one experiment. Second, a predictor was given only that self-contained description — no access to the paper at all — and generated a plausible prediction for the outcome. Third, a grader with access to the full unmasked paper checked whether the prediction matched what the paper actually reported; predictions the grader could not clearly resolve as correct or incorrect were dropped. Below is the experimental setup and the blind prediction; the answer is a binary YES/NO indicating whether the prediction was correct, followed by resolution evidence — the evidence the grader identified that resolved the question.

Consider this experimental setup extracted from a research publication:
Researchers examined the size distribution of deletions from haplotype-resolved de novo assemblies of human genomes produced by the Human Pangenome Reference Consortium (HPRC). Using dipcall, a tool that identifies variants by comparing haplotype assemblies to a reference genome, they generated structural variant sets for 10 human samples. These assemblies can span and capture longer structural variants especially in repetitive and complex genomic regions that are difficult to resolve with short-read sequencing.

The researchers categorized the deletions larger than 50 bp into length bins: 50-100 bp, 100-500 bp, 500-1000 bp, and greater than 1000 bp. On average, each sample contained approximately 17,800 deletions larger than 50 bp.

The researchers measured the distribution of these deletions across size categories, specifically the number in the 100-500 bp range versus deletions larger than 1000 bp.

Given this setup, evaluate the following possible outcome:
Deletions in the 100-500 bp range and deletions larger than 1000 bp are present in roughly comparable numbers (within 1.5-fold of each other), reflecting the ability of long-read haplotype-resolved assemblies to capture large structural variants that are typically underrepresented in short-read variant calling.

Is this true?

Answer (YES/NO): NO